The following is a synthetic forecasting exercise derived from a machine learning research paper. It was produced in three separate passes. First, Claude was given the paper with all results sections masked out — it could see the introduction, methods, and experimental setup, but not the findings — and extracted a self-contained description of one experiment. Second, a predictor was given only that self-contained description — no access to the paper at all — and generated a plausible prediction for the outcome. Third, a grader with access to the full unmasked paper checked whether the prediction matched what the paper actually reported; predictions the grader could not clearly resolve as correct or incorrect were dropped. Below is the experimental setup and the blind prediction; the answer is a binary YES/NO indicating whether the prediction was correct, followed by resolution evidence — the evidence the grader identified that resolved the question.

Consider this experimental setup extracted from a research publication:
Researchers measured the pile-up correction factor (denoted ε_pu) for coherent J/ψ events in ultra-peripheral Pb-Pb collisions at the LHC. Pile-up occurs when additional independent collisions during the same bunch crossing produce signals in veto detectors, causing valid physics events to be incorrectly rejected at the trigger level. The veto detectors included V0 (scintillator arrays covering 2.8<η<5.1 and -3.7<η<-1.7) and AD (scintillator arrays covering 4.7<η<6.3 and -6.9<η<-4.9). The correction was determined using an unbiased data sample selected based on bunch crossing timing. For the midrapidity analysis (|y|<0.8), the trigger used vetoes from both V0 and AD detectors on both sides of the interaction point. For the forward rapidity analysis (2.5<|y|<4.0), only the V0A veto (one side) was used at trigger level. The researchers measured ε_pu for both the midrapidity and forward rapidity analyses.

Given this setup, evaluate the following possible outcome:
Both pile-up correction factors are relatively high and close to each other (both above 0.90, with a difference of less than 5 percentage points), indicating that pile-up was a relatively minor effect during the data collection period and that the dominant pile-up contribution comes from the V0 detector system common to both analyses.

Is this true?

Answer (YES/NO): YES